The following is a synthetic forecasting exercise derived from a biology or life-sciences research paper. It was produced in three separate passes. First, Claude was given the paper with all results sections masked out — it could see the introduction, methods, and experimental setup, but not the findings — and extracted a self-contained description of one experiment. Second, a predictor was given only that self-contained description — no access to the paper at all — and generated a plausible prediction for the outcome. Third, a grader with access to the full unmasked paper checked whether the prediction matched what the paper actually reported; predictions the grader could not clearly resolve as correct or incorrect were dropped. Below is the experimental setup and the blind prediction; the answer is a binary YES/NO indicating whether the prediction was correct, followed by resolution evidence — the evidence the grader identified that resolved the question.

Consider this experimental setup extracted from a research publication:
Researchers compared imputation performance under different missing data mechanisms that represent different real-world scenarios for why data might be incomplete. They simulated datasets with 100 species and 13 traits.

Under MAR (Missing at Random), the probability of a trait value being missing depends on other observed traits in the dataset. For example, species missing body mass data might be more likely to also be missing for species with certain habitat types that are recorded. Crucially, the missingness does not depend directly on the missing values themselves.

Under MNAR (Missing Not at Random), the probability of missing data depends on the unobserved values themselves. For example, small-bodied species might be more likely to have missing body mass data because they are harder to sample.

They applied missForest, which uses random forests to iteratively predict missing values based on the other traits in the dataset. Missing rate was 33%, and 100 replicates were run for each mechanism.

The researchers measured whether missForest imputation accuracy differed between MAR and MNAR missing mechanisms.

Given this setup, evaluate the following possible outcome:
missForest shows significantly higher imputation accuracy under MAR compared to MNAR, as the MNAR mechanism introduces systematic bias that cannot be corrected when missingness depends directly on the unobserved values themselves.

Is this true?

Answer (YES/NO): NO